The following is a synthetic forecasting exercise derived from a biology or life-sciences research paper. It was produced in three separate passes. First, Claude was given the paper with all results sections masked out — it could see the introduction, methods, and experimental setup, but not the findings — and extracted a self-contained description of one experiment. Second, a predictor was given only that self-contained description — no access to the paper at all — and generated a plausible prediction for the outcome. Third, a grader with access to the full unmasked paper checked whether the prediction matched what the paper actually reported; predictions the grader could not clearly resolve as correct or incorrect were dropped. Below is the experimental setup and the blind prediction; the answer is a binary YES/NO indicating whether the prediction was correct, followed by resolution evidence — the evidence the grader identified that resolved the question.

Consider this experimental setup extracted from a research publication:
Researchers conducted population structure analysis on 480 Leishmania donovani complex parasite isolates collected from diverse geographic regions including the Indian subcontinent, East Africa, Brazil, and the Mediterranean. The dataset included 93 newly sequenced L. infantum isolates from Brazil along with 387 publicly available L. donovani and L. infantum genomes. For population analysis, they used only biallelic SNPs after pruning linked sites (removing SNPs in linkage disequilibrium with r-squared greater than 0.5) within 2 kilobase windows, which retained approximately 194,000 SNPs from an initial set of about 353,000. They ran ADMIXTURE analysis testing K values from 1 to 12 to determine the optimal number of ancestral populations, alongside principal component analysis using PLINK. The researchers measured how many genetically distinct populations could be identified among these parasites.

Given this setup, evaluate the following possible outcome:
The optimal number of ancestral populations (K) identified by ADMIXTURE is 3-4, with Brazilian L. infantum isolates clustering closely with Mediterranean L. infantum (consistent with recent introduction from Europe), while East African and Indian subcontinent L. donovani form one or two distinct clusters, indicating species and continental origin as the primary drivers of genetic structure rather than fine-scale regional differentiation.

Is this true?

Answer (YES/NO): NO